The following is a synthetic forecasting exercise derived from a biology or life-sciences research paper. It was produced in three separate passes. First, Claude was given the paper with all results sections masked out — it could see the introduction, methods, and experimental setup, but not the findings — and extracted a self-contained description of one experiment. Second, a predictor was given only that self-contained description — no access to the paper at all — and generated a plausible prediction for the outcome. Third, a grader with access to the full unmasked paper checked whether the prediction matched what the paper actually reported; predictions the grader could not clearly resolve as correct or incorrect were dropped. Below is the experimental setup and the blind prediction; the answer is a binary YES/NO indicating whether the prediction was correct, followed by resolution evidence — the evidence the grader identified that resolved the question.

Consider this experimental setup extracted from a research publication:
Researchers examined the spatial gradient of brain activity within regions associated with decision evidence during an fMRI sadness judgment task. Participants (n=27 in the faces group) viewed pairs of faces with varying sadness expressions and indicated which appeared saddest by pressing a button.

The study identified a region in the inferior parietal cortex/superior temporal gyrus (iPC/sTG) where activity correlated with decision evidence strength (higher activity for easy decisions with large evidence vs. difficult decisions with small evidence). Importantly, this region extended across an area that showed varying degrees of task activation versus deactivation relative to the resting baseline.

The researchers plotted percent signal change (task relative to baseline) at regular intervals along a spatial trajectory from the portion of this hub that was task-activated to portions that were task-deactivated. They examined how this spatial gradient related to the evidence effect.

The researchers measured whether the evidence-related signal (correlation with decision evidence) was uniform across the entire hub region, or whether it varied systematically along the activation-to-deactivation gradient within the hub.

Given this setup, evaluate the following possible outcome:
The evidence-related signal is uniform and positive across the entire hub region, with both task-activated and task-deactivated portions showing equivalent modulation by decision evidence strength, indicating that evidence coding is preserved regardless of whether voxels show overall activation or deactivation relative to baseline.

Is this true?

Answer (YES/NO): NO